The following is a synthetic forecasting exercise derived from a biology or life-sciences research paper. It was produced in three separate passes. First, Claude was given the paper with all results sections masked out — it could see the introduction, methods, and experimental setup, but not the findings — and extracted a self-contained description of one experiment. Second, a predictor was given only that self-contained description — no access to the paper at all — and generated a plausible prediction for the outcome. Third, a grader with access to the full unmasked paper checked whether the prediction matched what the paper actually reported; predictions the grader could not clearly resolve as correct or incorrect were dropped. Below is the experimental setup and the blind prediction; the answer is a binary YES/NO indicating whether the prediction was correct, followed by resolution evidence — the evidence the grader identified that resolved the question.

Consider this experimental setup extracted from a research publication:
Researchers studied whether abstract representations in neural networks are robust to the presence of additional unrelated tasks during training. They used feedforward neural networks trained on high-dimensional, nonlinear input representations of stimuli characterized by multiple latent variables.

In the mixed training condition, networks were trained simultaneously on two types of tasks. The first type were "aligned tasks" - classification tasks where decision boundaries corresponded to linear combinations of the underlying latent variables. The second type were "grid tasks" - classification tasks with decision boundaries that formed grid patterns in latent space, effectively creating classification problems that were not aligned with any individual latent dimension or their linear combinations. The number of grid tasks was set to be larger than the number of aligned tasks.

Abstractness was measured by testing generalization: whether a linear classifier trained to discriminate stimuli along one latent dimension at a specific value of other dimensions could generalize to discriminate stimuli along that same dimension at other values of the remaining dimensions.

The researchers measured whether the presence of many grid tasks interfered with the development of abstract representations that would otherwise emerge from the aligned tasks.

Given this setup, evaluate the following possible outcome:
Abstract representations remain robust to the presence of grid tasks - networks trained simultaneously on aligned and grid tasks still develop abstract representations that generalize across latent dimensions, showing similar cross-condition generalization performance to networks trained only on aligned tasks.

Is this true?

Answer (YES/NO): NO